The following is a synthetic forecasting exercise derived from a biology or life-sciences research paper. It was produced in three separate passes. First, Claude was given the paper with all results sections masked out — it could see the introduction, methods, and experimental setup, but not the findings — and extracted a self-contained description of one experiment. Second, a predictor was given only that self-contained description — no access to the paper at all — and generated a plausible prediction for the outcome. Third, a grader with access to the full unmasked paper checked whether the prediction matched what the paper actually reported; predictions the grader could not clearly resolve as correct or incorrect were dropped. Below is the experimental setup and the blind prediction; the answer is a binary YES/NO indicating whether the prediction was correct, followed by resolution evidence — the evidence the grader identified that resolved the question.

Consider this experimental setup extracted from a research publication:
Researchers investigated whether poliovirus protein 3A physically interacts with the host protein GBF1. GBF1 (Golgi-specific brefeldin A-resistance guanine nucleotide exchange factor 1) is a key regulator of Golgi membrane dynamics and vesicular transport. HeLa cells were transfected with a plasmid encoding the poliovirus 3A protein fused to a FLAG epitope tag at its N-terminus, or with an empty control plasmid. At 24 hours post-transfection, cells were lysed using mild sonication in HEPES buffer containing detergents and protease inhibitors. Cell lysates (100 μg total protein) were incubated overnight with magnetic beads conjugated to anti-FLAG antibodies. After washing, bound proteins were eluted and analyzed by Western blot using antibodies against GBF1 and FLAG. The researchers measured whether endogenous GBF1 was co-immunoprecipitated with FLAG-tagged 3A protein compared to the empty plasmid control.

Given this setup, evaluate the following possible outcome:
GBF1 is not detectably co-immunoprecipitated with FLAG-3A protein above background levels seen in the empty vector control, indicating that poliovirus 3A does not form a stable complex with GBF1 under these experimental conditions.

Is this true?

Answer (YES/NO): NO